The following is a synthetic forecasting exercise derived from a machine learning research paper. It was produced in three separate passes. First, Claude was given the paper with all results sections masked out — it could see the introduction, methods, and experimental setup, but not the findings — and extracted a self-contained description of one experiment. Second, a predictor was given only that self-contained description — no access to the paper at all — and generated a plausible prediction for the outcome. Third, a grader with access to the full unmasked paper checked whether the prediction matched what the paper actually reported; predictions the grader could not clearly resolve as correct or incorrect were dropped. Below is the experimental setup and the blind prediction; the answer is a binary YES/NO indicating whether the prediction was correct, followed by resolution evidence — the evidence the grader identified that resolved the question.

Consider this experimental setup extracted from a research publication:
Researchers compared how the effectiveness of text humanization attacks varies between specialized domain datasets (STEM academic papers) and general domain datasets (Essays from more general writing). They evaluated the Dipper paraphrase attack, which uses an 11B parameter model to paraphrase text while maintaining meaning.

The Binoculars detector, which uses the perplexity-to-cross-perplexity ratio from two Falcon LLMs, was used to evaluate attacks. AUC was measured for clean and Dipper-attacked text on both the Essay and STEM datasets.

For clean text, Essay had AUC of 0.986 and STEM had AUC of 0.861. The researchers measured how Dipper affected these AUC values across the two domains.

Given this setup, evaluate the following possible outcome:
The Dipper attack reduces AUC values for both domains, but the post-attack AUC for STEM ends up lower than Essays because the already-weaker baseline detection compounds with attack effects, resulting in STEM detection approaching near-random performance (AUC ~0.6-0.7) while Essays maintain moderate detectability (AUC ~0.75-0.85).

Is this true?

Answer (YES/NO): NO